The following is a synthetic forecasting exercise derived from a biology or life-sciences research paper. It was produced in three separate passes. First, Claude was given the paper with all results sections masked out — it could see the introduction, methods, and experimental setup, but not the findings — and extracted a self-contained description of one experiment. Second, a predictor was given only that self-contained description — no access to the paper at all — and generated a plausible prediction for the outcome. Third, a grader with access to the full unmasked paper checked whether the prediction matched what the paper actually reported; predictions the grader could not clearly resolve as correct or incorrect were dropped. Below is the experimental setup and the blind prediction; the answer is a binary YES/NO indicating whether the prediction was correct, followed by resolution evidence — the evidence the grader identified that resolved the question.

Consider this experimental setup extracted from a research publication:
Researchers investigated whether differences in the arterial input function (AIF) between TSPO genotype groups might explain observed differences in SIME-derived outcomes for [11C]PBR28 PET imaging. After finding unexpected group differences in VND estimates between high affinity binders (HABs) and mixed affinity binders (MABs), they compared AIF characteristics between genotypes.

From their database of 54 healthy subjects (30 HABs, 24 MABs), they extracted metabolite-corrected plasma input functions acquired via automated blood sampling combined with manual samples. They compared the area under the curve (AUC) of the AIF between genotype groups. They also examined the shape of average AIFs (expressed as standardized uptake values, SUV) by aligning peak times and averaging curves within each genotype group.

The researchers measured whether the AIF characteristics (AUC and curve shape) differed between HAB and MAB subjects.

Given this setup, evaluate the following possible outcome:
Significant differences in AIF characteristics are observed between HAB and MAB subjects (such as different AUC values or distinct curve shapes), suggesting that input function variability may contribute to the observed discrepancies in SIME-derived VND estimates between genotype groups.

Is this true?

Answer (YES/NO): YES